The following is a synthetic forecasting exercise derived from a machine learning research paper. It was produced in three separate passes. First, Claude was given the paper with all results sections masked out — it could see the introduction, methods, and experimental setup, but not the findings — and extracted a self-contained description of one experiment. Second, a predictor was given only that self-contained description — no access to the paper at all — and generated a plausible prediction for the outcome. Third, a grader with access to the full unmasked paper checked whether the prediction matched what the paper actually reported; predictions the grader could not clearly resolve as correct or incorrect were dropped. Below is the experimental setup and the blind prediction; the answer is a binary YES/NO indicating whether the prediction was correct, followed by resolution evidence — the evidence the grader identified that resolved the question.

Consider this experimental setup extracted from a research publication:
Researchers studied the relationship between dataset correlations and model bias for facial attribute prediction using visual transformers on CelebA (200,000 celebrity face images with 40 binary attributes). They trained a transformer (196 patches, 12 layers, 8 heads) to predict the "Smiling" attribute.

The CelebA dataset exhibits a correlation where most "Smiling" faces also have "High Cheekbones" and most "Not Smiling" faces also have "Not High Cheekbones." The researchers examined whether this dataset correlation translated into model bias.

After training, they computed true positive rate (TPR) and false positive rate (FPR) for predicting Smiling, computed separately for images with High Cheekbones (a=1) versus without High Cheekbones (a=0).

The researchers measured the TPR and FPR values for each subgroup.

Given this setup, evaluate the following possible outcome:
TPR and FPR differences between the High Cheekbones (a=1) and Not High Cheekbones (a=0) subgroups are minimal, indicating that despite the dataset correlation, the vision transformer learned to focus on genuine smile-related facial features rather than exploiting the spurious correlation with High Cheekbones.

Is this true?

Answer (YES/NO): NO